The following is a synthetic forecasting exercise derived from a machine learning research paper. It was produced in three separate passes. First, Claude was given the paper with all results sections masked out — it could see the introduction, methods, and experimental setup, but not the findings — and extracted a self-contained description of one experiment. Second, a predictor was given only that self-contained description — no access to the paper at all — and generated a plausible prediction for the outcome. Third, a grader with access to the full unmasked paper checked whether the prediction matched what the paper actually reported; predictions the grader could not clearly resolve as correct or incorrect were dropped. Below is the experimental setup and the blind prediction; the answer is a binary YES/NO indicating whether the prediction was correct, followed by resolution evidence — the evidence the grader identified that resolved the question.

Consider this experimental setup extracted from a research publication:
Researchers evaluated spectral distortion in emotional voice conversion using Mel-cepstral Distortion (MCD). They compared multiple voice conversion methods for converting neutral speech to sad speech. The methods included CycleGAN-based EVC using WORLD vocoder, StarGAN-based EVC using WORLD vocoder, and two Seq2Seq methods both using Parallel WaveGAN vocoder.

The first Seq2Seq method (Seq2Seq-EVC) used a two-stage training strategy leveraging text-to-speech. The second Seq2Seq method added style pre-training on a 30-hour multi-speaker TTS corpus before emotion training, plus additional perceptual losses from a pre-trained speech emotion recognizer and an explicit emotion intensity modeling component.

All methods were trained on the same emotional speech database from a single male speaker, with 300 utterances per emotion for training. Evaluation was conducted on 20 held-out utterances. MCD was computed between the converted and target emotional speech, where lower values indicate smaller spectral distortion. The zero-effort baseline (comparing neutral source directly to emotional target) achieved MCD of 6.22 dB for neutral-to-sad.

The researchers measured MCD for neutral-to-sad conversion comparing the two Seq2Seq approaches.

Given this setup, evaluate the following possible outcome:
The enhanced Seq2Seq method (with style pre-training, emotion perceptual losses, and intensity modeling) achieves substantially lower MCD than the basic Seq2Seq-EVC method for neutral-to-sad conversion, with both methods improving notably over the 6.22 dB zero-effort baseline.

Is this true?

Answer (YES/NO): NO